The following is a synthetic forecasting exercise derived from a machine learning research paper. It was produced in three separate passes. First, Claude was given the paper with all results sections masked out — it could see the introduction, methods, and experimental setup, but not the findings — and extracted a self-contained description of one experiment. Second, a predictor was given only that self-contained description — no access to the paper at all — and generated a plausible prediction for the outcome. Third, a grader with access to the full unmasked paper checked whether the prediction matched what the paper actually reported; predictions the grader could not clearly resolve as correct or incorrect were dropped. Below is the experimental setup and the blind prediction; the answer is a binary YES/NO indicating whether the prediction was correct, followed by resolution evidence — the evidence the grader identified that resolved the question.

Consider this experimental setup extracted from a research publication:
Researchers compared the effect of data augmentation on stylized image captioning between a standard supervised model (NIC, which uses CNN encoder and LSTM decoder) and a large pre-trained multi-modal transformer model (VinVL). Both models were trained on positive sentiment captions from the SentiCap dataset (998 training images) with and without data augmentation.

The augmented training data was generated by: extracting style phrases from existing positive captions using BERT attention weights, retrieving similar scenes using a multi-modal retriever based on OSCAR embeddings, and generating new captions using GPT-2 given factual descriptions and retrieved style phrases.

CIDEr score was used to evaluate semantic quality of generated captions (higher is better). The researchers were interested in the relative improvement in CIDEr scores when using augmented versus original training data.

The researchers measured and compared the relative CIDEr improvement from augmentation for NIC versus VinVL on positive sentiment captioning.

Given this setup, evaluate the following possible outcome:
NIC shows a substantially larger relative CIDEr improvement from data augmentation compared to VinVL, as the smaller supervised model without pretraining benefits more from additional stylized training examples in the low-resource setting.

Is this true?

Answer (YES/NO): YES